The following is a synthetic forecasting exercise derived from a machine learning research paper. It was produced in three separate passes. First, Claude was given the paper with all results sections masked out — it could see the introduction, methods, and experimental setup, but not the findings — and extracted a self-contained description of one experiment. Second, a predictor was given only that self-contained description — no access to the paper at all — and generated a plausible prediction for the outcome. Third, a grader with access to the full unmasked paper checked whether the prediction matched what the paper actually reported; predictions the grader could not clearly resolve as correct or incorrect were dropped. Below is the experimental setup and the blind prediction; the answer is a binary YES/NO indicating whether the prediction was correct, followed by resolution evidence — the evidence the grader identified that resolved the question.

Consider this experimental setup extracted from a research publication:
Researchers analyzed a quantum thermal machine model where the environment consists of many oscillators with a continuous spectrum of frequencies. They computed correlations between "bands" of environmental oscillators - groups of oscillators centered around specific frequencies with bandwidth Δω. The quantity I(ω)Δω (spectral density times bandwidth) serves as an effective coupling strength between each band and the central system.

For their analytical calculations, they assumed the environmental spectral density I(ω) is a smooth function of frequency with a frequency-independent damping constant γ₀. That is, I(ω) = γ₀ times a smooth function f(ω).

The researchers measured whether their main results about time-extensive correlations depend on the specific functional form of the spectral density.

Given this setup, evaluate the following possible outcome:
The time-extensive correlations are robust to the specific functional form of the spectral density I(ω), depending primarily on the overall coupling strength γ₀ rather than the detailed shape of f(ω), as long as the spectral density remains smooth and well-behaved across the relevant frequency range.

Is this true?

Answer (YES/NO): YES